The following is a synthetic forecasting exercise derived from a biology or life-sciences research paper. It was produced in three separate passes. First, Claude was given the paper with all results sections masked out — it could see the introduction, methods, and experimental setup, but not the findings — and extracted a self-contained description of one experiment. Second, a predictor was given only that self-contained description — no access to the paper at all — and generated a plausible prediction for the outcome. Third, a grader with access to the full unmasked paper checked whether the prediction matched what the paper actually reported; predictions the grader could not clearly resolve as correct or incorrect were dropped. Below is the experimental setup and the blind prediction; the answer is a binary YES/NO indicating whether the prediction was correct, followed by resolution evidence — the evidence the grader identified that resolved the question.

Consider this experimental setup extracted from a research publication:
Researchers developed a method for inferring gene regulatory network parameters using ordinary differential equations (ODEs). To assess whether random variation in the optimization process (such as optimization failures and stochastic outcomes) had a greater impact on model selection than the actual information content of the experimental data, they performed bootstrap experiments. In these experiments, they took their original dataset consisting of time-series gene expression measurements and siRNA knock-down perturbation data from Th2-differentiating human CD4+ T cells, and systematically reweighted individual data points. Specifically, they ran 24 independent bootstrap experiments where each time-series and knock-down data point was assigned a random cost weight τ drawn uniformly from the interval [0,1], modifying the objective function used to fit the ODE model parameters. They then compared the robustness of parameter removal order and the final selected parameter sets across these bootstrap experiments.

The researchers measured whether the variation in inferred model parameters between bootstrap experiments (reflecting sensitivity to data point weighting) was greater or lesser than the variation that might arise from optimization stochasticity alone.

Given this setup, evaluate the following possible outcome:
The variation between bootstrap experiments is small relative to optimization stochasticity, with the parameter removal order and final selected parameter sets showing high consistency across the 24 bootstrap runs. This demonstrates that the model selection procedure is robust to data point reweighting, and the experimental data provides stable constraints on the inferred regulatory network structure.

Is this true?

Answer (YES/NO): NO